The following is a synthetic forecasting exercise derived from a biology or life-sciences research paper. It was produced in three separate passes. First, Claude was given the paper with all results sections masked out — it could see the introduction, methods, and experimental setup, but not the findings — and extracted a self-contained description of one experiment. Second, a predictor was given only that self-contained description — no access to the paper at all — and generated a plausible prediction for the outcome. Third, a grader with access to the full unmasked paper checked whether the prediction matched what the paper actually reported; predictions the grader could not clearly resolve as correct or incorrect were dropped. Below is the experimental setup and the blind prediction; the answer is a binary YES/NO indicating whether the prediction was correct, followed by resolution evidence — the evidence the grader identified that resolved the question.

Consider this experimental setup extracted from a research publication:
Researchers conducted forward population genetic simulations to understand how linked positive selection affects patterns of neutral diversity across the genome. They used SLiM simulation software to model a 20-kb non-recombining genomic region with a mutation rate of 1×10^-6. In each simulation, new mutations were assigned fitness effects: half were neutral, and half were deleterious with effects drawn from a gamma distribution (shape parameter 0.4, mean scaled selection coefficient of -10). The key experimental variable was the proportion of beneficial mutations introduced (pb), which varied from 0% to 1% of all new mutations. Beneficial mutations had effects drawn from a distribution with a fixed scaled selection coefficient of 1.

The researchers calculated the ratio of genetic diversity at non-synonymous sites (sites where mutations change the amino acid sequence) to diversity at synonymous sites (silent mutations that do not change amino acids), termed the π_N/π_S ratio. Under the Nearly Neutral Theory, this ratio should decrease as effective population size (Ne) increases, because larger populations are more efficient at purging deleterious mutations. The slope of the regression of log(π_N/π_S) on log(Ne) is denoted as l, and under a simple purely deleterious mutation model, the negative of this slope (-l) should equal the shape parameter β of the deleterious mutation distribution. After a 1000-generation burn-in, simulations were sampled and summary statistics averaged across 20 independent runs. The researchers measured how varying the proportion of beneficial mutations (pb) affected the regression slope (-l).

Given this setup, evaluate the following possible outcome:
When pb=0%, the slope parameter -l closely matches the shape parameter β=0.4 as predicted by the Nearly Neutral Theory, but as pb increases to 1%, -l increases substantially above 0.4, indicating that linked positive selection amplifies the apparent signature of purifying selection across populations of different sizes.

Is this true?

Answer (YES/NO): YES